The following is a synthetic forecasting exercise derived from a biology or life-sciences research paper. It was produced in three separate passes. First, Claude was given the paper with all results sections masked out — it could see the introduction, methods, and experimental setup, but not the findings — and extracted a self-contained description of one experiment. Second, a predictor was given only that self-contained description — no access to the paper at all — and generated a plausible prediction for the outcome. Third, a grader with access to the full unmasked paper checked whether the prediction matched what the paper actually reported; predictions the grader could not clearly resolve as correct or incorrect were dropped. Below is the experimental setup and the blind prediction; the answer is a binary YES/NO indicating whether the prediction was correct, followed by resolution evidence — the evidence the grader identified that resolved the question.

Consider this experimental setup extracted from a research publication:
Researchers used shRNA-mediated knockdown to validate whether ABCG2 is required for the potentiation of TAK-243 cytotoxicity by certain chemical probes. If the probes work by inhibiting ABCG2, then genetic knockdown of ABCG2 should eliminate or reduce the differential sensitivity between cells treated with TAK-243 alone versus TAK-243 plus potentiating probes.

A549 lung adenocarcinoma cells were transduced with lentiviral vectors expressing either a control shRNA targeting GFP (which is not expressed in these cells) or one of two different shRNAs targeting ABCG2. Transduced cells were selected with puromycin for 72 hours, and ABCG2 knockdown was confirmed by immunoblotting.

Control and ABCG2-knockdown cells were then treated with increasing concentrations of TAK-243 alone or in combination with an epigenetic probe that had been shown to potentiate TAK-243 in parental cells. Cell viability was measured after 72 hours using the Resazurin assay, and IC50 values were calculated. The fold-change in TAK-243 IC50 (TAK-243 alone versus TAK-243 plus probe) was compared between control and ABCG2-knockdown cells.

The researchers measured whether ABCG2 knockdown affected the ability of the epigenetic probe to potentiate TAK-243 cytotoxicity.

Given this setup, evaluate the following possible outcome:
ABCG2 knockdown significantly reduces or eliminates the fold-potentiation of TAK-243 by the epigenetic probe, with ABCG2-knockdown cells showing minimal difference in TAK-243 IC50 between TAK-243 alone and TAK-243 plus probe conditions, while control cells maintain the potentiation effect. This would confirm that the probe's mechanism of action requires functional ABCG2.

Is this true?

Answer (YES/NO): YES